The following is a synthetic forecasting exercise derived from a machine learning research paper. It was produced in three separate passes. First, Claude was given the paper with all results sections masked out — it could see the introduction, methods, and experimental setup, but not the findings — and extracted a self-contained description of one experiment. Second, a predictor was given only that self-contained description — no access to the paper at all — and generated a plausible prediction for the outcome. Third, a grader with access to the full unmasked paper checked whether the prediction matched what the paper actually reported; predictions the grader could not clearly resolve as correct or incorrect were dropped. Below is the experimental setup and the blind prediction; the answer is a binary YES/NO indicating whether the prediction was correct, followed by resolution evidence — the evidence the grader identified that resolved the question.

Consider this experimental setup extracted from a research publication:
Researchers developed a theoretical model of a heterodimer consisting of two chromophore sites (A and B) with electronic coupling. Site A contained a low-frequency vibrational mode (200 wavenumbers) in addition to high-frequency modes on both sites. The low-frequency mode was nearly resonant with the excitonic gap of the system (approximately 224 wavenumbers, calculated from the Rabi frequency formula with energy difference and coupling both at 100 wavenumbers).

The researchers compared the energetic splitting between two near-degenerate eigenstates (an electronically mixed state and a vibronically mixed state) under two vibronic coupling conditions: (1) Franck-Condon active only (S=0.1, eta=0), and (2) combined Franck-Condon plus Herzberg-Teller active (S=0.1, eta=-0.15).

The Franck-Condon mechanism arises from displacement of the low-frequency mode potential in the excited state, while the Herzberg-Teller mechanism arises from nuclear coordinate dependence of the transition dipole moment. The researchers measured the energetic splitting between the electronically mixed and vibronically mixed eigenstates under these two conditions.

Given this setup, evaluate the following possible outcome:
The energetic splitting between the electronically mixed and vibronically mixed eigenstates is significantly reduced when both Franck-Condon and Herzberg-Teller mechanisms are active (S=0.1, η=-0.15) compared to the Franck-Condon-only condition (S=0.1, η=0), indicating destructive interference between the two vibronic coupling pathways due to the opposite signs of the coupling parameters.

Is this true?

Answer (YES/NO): NO